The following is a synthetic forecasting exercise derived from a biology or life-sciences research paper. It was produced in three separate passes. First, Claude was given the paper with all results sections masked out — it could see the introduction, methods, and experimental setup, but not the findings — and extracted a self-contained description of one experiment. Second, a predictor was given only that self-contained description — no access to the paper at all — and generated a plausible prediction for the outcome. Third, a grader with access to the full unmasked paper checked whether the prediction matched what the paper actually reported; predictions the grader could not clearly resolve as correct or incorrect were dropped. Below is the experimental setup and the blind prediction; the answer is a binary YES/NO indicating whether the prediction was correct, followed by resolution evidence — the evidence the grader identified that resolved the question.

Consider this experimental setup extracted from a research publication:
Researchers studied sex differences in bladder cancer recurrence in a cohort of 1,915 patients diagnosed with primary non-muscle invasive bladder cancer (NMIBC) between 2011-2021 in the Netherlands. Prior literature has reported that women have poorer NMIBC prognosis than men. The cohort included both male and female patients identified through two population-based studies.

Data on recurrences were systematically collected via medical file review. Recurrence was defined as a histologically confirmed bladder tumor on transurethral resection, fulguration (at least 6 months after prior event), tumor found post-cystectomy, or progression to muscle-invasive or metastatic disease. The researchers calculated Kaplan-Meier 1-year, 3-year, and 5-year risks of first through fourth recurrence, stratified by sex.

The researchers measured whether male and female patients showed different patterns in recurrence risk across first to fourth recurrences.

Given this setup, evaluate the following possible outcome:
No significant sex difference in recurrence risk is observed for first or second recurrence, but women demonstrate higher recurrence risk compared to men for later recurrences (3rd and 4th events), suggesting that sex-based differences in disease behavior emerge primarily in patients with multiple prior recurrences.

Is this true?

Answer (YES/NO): NO